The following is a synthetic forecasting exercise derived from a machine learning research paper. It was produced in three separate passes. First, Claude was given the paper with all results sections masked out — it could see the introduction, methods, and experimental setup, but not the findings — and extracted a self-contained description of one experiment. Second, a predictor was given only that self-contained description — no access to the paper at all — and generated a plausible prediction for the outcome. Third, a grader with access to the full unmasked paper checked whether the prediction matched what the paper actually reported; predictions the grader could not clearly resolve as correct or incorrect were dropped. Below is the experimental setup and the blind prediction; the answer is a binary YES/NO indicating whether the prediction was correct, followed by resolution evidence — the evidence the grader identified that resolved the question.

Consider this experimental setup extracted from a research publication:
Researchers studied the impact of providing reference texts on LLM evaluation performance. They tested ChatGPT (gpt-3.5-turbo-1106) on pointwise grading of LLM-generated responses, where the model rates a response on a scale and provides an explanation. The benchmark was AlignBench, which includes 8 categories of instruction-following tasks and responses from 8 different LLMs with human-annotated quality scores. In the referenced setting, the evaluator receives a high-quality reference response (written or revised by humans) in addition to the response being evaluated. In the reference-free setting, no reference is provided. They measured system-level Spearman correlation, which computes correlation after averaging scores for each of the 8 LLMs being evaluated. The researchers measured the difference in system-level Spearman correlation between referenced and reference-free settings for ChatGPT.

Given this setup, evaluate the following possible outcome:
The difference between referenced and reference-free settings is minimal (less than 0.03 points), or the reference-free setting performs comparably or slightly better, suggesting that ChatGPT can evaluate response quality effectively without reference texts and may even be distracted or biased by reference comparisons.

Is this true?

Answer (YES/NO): NO